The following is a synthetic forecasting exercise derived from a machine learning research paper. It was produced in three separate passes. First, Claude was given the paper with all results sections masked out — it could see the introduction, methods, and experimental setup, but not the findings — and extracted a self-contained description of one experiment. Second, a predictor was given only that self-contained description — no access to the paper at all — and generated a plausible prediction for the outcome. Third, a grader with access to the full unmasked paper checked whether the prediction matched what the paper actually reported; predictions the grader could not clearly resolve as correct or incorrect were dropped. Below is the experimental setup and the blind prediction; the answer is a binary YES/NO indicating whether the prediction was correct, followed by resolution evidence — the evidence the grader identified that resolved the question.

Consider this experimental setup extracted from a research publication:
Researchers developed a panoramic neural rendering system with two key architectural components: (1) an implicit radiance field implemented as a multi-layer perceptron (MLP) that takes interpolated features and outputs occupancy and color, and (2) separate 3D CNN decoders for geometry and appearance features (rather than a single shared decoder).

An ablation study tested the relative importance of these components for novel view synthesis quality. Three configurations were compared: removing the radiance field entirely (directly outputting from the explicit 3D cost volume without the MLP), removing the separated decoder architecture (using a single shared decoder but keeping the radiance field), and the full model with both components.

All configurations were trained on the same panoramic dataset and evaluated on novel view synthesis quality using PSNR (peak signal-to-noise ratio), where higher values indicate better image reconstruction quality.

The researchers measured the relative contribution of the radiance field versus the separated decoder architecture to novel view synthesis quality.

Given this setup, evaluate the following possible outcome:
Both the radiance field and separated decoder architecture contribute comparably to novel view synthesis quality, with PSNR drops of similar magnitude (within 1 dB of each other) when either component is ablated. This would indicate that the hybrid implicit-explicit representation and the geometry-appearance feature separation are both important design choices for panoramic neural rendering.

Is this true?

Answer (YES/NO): NO